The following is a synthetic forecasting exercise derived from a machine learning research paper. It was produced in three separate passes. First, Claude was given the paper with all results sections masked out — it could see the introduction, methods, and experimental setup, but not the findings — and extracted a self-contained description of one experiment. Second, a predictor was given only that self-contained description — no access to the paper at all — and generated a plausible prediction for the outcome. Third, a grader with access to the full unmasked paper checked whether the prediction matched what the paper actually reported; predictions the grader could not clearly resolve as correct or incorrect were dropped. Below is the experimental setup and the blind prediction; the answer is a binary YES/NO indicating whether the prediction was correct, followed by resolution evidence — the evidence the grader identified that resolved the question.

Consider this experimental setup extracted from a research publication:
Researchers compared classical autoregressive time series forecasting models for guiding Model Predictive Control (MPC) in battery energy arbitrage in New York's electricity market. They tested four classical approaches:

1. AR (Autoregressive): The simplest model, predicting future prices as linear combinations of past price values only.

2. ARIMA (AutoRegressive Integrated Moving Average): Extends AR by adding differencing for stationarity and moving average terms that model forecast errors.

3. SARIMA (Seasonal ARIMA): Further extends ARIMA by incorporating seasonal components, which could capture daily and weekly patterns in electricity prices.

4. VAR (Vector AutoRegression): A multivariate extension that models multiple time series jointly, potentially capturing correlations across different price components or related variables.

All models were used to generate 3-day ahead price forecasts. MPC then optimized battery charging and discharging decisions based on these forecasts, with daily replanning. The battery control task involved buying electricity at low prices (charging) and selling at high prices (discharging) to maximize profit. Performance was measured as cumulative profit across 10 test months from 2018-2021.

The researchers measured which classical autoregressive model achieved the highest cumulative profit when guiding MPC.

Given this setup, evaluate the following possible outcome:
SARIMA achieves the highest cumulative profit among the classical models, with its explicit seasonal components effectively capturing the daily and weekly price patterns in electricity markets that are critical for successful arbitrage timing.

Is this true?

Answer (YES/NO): NO